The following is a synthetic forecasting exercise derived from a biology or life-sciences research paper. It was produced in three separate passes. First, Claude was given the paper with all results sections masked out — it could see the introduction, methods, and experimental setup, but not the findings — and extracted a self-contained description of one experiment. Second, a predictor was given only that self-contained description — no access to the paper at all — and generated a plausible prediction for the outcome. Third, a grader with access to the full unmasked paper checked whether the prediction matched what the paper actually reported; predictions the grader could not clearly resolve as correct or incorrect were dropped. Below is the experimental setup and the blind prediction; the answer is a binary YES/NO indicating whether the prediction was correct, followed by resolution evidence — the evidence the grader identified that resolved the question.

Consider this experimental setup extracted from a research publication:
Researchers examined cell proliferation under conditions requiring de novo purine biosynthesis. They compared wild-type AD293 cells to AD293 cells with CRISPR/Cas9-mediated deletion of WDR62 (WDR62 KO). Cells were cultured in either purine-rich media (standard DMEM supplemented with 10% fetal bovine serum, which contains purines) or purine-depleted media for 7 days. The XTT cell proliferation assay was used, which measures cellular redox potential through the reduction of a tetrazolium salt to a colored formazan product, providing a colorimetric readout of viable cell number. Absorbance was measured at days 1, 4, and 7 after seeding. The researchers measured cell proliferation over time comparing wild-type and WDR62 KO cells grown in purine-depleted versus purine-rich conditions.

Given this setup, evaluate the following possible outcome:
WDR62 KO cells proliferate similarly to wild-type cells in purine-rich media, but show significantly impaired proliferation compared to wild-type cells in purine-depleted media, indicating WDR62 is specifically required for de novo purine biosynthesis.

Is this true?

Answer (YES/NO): NO